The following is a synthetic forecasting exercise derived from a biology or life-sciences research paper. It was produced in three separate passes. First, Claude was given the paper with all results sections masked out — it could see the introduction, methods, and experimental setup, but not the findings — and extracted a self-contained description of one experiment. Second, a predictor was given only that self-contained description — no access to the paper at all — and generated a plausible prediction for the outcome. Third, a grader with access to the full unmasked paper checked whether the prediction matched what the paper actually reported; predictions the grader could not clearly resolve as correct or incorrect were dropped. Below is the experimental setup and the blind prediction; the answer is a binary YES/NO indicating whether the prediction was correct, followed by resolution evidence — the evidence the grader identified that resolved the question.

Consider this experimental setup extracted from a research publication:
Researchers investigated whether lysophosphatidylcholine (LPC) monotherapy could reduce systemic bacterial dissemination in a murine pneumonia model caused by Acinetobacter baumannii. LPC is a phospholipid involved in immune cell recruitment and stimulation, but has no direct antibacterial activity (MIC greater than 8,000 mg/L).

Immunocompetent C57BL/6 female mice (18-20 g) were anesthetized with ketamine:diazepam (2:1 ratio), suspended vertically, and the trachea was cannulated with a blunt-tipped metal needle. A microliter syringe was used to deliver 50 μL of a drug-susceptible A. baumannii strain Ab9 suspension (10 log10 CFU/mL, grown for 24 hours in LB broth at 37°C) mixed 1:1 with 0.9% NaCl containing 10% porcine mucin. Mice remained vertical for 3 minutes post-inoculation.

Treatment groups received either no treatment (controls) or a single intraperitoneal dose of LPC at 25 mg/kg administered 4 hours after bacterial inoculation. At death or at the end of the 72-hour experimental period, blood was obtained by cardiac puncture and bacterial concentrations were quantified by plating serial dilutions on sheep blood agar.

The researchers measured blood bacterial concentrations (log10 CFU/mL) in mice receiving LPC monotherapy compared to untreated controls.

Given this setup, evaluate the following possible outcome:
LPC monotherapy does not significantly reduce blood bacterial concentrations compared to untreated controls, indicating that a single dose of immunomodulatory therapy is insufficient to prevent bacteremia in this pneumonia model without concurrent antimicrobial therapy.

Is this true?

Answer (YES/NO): YES